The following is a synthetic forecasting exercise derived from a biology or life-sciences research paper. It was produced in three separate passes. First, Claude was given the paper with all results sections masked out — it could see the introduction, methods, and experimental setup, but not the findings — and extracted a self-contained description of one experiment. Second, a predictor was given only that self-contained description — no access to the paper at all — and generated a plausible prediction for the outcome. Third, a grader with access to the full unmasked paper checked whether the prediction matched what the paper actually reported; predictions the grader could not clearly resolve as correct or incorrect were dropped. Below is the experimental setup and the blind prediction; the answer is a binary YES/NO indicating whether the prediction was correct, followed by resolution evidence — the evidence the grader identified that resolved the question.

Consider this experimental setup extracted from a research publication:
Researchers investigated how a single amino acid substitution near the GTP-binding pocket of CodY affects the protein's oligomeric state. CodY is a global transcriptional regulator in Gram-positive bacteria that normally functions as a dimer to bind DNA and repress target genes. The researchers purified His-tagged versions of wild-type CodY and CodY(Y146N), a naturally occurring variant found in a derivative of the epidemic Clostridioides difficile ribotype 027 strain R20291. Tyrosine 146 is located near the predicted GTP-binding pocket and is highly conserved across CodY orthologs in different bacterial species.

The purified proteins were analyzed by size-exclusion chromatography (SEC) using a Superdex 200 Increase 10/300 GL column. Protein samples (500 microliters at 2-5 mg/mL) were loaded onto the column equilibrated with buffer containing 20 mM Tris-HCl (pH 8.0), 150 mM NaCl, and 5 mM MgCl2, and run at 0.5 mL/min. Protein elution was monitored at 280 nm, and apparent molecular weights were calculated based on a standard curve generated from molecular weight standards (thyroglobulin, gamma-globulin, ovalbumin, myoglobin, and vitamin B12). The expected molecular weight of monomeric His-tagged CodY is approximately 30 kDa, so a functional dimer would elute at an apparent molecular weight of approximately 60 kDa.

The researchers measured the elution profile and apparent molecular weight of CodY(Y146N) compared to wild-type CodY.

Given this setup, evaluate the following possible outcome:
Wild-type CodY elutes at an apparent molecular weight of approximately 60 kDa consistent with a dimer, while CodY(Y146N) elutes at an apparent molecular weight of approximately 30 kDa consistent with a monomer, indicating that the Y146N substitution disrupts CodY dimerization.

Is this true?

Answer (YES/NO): NO